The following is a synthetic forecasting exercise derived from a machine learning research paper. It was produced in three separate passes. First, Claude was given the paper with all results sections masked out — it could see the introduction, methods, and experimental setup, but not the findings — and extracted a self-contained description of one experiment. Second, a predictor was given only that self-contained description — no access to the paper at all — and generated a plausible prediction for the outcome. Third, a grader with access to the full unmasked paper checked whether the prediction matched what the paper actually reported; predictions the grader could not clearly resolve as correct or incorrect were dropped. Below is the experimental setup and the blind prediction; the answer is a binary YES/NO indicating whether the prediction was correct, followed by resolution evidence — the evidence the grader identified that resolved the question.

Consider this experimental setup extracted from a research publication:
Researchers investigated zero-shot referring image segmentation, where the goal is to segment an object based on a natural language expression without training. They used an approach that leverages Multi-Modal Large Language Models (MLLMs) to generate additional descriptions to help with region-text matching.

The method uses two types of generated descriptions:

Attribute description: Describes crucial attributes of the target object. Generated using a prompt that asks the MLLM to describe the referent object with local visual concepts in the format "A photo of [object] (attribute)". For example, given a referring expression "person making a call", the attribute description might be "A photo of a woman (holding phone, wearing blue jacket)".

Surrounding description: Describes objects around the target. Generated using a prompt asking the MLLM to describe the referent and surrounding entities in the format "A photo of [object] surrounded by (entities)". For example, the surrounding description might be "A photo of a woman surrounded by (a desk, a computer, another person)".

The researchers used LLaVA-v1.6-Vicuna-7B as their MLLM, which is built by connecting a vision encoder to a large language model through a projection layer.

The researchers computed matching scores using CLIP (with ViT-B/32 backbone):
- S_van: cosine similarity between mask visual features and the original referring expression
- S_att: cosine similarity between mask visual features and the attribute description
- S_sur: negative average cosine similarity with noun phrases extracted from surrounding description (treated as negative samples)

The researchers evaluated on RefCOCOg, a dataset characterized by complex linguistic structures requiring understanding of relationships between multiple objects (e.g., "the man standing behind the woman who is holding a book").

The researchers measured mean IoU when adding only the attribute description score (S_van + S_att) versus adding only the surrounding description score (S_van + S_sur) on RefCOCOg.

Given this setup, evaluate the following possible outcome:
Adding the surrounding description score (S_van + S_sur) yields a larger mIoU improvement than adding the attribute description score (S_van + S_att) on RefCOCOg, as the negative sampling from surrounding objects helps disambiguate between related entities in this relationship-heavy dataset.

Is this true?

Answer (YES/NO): YES